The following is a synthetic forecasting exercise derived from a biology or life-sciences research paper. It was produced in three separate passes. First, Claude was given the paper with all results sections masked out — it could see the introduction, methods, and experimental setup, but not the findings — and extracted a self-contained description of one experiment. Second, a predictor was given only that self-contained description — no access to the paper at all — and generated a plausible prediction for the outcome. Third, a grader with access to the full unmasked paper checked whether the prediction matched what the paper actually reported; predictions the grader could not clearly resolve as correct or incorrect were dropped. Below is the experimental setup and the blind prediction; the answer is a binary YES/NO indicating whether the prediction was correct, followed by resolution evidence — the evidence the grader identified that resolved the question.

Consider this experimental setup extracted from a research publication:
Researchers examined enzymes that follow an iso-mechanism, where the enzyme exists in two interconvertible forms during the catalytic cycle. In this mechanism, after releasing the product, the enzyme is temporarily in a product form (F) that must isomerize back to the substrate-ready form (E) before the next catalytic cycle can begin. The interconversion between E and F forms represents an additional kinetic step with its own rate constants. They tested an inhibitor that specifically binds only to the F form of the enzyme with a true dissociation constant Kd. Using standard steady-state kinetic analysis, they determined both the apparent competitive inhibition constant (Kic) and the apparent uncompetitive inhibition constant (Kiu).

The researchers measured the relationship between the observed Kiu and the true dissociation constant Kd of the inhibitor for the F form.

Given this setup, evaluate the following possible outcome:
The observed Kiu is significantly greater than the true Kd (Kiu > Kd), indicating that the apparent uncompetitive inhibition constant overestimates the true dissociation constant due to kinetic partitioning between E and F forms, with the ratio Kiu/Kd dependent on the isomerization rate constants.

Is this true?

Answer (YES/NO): YES